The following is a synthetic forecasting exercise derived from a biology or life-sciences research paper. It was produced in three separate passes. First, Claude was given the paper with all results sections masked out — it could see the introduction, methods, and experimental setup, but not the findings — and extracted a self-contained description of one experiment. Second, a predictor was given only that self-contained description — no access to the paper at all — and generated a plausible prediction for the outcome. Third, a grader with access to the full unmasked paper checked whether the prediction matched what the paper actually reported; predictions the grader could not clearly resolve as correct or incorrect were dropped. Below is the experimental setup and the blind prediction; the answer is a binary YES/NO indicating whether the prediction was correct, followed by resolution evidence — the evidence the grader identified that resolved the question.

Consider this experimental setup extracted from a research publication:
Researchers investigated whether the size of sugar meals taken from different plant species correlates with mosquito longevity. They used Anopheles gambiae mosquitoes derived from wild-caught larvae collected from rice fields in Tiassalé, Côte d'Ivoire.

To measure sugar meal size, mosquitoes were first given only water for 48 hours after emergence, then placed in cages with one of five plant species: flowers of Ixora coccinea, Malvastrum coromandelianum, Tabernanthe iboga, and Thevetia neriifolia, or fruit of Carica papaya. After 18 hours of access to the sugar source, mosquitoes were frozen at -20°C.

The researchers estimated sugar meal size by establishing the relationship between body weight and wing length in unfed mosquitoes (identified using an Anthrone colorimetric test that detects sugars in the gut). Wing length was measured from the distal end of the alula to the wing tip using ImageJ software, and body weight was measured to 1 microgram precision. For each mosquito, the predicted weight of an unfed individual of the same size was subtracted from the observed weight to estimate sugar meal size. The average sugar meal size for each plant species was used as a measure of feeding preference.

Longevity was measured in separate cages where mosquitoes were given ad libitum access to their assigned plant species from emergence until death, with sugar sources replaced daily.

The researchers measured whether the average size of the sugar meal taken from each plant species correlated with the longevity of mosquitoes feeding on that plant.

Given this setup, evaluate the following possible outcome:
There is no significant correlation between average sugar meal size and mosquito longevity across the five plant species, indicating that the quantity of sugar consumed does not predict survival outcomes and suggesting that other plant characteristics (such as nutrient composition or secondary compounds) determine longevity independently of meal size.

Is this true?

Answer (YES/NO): NO